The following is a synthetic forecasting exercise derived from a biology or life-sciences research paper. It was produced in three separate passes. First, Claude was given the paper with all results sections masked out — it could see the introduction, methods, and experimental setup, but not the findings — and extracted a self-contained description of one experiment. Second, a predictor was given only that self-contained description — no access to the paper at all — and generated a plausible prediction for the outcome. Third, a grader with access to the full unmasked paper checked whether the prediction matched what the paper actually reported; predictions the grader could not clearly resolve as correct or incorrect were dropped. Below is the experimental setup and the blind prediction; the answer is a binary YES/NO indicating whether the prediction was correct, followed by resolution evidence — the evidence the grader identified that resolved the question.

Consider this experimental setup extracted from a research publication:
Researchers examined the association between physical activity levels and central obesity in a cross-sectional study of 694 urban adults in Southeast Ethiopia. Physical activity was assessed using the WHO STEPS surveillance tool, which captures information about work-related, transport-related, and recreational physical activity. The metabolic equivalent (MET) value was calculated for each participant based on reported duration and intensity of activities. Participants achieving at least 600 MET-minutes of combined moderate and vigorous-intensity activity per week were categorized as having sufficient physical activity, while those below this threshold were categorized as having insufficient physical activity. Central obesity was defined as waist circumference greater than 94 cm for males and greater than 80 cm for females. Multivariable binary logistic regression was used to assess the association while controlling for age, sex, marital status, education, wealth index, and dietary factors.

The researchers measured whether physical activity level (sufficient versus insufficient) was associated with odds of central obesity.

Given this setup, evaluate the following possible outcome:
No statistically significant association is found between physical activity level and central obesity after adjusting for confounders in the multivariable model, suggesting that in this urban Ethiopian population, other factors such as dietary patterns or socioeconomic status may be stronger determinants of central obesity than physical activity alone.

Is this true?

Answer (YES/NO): YES